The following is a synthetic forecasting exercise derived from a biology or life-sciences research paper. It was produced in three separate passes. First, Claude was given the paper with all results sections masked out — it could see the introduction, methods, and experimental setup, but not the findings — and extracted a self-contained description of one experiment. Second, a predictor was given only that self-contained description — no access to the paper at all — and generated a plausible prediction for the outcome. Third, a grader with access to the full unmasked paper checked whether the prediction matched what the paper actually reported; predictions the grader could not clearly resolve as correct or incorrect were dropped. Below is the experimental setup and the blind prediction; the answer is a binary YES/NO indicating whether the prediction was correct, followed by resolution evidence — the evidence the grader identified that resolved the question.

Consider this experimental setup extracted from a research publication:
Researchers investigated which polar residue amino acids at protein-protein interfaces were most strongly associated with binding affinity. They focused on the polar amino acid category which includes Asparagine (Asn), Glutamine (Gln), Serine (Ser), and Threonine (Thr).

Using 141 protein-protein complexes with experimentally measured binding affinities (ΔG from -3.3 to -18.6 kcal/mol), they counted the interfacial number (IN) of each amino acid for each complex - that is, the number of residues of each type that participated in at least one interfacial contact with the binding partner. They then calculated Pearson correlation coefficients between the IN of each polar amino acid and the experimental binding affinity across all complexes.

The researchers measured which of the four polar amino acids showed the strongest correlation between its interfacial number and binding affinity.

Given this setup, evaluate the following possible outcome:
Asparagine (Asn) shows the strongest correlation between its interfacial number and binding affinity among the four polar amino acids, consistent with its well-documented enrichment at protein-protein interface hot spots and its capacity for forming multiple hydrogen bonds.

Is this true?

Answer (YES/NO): NO